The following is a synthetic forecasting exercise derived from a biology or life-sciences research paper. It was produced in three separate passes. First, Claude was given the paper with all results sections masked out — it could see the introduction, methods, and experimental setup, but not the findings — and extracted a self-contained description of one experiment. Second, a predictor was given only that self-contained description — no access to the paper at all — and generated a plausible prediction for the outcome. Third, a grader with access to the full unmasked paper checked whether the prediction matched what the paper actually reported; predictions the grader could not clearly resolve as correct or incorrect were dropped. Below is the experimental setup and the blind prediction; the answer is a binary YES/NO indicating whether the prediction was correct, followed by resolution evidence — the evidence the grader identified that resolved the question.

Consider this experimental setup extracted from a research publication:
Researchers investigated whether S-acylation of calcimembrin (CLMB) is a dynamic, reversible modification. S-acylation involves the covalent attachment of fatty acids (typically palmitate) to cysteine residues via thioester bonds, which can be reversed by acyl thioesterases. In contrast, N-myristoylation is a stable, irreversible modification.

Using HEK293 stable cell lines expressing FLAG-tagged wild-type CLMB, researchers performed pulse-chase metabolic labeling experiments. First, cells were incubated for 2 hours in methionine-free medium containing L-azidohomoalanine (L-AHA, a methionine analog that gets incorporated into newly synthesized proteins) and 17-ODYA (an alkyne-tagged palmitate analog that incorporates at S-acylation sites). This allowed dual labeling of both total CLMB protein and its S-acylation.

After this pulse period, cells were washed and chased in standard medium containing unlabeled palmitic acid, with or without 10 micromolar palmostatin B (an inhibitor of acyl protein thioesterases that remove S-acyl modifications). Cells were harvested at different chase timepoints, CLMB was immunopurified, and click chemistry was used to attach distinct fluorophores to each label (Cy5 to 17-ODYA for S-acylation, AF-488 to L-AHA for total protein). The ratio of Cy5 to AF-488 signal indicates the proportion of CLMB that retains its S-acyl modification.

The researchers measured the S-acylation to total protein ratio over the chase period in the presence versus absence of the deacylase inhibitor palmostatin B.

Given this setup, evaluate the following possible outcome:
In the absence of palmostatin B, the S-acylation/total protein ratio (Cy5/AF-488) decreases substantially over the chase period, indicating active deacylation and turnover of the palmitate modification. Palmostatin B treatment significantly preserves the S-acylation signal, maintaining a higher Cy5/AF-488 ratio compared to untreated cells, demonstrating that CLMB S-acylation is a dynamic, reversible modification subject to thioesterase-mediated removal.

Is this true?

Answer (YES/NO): YES